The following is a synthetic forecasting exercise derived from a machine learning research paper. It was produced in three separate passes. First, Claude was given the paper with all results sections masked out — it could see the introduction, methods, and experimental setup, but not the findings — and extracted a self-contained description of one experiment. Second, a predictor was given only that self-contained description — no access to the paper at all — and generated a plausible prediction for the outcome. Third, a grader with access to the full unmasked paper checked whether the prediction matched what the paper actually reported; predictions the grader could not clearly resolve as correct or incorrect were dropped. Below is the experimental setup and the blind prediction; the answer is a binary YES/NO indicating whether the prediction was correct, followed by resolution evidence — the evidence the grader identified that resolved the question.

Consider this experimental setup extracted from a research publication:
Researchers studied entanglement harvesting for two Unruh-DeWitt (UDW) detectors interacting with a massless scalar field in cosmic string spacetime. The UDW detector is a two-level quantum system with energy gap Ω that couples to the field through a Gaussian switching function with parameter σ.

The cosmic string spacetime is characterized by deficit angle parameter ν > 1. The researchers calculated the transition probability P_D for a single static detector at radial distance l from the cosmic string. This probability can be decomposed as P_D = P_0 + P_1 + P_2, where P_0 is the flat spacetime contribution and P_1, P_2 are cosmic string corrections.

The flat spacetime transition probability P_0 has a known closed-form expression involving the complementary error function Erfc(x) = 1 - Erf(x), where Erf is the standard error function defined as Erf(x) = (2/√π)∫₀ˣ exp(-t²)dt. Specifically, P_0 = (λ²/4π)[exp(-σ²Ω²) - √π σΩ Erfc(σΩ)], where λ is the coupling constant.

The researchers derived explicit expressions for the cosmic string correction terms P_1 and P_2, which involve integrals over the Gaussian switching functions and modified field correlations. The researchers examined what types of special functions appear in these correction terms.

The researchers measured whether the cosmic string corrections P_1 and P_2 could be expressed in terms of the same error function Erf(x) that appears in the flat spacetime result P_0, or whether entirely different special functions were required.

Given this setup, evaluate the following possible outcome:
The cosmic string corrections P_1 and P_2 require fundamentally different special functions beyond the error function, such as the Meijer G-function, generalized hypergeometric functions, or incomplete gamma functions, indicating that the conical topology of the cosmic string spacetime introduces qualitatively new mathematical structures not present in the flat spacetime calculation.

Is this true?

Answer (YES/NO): NO